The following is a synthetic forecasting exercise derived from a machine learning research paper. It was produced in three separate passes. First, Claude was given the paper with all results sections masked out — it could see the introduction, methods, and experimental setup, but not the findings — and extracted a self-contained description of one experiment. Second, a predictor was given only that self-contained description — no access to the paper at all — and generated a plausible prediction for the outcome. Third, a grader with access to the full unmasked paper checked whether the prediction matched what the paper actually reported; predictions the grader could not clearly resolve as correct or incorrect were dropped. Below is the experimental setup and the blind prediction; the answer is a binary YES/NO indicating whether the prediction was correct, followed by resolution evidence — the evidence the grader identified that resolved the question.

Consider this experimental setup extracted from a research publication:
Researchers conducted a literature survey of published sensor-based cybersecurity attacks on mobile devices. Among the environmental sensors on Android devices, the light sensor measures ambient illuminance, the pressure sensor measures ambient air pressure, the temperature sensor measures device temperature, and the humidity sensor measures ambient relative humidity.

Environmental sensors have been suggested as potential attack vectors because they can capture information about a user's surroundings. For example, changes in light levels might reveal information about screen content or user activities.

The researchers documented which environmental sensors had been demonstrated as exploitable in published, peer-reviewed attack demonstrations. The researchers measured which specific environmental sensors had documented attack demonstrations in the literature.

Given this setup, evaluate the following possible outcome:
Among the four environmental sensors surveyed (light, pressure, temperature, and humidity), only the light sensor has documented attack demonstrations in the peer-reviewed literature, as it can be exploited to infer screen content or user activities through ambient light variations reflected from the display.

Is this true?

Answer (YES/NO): YES